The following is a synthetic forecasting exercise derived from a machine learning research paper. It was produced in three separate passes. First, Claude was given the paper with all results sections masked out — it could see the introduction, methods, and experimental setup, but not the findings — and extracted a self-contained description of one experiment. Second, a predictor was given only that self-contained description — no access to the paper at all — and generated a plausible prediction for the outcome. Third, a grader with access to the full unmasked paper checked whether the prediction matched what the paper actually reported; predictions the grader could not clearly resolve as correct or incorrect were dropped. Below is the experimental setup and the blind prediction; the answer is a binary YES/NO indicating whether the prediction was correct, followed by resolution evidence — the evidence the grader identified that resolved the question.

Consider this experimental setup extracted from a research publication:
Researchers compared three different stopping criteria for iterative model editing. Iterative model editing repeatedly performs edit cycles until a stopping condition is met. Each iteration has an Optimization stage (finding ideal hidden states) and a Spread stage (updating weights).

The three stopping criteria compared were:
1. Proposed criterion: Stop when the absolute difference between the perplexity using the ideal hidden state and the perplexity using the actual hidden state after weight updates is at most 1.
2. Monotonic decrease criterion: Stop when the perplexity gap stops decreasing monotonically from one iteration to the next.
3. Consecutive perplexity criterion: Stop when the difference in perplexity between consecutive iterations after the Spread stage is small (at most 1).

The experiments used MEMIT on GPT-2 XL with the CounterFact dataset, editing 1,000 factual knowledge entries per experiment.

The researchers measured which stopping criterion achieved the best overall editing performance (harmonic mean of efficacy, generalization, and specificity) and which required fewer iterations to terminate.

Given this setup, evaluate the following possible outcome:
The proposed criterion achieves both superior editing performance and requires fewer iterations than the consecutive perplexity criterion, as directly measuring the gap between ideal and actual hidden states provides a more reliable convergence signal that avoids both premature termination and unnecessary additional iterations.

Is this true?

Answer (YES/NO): YES